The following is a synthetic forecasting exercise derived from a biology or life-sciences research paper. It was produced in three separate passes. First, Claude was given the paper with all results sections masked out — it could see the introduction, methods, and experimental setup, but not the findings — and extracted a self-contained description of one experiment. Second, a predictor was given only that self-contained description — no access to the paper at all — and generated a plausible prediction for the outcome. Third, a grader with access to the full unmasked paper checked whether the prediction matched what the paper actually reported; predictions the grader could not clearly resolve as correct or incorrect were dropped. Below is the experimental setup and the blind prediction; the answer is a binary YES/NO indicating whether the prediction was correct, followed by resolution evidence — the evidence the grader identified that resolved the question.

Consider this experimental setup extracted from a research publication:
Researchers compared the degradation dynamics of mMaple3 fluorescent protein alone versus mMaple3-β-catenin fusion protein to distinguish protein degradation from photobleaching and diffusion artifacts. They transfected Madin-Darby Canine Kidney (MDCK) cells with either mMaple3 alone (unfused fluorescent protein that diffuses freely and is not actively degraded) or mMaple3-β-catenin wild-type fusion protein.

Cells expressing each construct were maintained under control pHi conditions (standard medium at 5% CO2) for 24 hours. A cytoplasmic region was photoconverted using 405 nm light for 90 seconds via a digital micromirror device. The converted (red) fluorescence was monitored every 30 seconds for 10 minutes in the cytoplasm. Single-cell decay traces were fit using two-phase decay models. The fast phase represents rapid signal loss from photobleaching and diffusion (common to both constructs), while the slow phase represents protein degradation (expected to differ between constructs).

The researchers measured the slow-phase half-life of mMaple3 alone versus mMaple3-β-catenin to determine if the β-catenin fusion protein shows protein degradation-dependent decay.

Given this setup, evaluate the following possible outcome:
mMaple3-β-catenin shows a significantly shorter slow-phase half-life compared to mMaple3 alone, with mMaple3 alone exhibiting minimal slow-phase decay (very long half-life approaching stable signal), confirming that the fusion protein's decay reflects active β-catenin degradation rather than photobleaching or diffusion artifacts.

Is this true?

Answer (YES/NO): YES